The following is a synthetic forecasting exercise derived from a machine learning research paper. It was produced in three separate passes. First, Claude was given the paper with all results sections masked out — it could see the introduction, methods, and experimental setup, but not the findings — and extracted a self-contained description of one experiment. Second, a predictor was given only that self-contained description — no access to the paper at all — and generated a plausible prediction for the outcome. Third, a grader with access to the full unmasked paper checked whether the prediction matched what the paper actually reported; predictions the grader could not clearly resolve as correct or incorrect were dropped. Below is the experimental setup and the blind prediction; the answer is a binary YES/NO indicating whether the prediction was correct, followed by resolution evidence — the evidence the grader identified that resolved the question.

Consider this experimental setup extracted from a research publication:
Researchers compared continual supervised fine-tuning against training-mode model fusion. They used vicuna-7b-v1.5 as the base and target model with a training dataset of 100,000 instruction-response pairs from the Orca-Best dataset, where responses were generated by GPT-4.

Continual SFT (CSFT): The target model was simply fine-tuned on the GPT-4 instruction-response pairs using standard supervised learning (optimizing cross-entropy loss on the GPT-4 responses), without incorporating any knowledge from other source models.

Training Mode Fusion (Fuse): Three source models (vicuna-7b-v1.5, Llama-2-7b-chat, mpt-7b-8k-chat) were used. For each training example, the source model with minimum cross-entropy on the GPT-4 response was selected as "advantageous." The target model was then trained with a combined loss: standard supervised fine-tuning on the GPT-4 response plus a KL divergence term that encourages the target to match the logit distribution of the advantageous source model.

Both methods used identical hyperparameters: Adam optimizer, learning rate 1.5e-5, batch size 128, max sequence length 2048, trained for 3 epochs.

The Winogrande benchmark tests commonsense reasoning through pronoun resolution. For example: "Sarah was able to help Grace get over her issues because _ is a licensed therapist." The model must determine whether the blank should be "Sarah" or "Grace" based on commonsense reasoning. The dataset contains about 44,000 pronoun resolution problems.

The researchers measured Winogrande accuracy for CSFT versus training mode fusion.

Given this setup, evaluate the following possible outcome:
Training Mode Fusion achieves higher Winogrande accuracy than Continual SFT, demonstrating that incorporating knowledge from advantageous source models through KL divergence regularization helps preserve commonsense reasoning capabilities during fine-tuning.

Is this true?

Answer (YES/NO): NO